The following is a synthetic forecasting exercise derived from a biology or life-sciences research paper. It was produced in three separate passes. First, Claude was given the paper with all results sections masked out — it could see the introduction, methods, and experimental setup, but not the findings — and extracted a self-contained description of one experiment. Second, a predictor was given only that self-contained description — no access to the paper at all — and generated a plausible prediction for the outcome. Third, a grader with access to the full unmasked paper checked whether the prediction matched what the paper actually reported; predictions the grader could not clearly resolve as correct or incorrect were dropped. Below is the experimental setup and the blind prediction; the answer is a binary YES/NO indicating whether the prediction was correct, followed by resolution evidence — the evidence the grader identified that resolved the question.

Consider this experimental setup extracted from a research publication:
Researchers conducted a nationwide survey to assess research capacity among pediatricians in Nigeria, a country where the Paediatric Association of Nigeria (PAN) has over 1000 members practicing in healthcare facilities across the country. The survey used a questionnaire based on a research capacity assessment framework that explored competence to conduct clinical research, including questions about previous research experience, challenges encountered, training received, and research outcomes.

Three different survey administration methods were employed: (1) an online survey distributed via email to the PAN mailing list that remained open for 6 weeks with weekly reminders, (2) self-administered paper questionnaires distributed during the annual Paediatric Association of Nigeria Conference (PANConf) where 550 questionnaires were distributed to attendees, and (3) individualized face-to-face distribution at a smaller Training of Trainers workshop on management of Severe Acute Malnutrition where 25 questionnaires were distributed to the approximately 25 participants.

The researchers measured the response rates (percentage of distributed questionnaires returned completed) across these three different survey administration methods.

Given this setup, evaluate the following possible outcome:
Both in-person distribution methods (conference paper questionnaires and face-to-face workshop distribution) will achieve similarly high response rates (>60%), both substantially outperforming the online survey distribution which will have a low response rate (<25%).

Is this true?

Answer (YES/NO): NO